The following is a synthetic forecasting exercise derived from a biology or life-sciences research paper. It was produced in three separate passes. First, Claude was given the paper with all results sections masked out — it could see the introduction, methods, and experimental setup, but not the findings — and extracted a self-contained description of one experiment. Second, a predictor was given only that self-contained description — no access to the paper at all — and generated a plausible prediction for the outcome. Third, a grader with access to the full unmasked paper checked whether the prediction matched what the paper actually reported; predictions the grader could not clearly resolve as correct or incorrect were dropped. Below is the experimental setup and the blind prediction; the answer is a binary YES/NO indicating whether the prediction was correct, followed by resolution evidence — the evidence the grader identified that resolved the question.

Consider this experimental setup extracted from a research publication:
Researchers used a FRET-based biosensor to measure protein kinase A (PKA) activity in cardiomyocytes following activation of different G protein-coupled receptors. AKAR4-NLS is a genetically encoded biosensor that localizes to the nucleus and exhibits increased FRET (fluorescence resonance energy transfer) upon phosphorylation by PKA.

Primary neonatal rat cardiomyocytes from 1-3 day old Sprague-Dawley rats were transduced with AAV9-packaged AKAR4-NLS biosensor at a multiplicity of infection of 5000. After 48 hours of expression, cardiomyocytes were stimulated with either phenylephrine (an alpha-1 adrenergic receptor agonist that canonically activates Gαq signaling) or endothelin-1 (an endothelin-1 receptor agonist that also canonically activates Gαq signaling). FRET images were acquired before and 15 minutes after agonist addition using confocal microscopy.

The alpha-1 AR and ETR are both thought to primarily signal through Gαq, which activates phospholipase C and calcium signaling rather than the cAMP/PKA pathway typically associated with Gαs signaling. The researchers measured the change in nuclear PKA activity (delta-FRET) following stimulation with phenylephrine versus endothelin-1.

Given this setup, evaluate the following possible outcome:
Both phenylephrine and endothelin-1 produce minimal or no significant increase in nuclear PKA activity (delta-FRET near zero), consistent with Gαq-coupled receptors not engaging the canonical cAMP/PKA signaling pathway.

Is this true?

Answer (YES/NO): NO